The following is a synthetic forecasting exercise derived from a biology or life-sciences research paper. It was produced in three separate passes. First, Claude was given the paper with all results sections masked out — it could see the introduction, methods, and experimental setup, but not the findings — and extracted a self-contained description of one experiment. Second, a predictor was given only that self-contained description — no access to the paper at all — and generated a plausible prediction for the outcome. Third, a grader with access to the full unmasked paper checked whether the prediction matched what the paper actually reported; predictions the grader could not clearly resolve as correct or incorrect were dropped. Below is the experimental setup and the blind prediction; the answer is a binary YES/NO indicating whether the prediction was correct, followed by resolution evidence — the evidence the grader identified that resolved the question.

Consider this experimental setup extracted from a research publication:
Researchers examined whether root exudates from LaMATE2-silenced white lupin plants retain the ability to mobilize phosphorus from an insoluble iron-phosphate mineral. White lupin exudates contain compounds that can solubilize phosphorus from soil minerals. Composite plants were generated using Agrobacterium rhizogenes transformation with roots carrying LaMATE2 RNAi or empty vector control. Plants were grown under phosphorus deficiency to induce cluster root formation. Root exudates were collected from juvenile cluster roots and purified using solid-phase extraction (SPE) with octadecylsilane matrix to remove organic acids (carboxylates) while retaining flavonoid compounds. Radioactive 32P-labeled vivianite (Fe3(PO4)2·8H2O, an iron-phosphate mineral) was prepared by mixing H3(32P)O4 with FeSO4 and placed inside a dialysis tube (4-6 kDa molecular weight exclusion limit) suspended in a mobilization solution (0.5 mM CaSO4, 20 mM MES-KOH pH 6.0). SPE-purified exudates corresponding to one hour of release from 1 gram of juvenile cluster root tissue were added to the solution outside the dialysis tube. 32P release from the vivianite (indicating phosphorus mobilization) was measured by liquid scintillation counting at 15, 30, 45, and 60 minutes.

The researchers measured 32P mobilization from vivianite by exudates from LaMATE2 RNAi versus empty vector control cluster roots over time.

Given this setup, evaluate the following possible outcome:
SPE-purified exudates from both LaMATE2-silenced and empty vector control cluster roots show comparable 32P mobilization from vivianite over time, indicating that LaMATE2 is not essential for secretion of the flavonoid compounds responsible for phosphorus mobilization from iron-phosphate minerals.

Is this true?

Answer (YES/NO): NO